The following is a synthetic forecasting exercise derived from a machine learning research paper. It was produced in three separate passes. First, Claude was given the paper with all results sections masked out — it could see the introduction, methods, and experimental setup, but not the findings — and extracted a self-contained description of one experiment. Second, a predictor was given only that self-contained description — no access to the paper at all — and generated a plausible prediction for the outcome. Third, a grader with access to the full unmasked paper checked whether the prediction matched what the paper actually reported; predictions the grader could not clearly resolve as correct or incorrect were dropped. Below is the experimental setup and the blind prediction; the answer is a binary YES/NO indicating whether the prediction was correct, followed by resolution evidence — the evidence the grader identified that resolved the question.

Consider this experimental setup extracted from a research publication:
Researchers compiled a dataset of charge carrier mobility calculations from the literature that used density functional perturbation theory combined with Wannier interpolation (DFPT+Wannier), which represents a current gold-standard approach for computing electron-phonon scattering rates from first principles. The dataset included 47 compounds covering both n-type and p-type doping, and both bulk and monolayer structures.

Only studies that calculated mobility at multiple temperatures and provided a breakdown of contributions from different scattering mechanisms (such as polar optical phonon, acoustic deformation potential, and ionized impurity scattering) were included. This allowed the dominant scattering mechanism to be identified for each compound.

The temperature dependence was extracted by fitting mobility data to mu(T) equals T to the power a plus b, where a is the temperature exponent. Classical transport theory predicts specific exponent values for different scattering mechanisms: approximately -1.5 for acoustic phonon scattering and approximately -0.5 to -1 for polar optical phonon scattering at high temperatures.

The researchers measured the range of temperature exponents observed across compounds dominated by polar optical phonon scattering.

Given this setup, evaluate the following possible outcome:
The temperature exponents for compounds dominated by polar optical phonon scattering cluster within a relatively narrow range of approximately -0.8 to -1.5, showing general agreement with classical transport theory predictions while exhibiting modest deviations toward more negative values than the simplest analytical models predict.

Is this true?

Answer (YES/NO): NO